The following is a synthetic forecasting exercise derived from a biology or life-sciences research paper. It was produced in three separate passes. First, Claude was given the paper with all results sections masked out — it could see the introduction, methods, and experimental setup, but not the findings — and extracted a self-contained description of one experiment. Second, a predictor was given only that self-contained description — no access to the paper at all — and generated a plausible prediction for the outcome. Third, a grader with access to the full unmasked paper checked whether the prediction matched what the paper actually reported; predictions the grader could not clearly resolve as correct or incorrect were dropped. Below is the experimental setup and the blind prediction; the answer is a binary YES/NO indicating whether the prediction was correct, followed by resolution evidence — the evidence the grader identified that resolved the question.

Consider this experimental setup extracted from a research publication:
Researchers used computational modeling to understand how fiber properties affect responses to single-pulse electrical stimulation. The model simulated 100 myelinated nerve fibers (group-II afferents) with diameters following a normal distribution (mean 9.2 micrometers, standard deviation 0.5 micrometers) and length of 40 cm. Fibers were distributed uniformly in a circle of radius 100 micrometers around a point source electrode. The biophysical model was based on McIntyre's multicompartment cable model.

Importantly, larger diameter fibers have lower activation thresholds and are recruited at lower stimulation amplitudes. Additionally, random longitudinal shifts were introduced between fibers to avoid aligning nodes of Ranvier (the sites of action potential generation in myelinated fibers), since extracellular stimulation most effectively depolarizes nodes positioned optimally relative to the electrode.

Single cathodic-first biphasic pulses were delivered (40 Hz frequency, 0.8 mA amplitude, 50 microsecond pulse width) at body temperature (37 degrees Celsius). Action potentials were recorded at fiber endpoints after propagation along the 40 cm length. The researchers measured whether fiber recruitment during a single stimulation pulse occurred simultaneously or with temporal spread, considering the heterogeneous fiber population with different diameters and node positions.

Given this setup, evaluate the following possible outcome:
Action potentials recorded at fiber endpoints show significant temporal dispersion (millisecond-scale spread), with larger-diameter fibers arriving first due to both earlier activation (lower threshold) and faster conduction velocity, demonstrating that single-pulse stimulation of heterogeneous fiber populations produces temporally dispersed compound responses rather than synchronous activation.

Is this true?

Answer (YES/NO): NO